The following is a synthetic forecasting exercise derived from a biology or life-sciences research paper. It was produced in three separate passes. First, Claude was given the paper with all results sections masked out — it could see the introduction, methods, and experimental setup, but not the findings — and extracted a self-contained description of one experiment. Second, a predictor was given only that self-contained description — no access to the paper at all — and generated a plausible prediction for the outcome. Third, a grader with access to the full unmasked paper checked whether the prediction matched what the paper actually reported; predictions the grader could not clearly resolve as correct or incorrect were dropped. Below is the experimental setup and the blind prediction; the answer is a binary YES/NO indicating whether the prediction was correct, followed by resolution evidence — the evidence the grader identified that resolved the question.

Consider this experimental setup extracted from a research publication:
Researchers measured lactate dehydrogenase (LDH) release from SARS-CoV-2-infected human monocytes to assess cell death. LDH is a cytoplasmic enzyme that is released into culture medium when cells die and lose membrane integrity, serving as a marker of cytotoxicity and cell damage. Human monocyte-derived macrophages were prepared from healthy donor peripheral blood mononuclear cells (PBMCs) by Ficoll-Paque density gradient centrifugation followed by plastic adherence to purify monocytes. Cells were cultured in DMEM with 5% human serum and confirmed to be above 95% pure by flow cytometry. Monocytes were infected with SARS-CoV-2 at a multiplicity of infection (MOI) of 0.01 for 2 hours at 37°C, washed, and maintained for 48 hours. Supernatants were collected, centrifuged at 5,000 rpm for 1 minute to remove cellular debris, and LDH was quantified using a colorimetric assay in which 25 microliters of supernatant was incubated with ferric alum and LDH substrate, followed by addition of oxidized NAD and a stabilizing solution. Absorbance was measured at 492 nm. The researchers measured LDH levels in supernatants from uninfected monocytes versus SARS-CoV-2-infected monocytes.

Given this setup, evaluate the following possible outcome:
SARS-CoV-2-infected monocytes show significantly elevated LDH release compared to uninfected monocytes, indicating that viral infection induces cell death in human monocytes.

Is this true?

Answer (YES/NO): YES